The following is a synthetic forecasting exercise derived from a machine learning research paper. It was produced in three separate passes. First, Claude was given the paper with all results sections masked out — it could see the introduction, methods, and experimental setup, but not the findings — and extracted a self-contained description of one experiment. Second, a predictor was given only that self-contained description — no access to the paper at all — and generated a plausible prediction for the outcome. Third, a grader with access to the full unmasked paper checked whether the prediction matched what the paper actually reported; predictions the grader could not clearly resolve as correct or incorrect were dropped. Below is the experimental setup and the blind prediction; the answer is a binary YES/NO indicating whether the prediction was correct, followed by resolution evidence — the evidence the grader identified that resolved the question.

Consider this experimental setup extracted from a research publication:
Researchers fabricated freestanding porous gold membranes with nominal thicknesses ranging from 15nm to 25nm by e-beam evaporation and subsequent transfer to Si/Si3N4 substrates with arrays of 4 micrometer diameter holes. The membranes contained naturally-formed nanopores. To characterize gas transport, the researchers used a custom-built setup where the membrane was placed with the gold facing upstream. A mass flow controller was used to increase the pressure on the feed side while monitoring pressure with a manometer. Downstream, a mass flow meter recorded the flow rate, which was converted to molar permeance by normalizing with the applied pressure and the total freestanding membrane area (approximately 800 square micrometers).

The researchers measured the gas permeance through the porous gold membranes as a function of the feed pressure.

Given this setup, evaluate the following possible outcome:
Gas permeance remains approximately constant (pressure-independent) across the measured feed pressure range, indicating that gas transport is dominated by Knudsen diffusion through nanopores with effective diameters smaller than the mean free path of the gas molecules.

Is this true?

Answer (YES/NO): YES